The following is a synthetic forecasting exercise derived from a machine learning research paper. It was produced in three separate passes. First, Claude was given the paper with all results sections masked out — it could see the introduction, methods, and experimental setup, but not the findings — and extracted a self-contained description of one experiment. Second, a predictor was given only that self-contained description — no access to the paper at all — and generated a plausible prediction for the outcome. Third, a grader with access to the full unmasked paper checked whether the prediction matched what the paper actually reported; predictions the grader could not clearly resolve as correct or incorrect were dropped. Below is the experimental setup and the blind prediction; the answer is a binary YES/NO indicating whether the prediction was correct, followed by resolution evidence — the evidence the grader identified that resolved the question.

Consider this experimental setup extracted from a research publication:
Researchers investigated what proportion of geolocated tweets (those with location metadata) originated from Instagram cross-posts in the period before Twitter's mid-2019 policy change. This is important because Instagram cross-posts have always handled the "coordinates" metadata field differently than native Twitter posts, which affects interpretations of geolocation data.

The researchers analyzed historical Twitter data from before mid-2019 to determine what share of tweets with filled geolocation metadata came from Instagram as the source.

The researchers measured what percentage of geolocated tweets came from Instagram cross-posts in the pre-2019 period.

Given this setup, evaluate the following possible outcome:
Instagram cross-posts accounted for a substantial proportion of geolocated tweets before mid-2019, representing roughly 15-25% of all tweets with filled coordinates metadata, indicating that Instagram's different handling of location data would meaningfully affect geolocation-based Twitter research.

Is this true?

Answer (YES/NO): NO